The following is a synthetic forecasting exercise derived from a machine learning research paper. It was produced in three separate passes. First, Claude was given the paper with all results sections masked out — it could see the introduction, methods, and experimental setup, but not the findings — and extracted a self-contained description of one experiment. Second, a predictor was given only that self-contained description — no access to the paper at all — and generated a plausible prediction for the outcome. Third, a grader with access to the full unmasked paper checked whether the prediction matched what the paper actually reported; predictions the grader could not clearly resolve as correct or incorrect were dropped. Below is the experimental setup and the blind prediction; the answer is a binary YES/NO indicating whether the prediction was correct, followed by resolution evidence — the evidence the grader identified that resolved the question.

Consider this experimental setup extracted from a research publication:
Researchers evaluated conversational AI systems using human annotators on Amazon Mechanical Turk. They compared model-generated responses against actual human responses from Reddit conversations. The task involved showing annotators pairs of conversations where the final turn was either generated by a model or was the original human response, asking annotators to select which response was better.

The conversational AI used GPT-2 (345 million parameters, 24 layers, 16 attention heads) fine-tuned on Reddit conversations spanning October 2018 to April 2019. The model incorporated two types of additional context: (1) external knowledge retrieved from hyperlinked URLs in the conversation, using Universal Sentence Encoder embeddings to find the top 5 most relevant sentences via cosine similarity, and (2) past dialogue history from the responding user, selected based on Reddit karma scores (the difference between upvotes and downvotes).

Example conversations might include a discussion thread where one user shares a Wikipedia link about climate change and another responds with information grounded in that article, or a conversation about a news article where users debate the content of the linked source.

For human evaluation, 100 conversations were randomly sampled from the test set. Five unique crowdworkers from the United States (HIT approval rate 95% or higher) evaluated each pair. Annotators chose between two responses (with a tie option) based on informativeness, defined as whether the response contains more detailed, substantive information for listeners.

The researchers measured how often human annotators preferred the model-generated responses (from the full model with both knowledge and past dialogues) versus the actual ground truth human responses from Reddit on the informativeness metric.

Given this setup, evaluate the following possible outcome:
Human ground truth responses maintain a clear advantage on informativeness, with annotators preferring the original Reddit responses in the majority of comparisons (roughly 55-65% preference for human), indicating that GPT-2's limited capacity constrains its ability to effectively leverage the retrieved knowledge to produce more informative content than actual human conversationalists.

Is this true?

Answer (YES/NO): NO